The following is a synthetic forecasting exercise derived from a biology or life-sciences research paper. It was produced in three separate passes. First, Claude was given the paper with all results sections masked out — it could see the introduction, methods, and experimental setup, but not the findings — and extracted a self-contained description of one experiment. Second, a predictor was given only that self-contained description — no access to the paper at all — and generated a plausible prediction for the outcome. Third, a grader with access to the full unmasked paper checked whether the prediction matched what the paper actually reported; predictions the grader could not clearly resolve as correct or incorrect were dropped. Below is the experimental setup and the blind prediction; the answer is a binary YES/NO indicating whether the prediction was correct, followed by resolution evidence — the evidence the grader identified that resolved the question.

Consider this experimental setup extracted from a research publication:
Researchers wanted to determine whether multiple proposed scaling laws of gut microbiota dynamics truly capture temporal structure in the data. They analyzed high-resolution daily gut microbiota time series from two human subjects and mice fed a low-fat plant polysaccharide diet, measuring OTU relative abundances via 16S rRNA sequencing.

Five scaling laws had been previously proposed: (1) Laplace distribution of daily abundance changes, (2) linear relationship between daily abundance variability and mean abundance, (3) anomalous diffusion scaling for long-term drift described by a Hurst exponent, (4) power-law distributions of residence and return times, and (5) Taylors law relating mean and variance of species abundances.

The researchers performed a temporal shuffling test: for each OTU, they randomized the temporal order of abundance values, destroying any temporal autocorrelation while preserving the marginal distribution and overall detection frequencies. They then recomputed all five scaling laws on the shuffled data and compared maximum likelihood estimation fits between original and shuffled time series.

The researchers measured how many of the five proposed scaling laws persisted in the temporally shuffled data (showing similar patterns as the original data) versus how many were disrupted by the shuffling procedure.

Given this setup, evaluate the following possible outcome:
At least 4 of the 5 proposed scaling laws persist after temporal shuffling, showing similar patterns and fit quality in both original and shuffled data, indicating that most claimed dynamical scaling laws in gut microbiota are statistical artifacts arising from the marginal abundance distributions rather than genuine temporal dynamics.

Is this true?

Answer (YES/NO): YES